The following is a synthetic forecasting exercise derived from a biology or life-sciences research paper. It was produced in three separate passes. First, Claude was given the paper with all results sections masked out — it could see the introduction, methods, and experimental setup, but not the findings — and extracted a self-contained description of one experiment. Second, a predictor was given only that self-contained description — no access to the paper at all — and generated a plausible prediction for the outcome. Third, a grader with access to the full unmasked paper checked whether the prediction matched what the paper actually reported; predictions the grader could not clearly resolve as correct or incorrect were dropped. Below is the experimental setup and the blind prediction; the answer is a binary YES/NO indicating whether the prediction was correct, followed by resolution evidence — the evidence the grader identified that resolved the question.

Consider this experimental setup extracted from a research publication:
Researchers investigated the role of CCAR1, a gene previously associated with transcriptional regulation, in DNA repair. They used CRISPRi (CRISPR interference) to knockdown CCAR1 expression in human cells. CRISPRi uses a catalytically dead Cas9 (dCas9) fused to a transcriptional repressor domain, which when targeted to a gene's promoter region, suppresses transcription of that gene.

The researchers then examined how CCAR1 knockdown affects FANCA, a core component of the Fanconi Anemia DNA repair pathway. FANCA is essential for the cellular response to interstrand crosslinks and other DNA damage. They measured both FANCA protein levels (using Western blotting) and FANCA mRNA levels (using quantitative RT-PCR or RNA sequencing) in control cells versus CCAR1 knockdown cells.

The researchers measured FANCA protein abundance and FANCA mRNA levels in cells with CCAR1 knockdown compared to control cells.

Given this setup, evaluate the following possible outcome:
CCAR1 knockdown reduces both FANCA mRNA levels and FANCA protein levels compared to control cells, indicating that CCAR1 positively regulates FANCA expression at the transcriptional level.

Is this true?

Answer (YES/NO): NO